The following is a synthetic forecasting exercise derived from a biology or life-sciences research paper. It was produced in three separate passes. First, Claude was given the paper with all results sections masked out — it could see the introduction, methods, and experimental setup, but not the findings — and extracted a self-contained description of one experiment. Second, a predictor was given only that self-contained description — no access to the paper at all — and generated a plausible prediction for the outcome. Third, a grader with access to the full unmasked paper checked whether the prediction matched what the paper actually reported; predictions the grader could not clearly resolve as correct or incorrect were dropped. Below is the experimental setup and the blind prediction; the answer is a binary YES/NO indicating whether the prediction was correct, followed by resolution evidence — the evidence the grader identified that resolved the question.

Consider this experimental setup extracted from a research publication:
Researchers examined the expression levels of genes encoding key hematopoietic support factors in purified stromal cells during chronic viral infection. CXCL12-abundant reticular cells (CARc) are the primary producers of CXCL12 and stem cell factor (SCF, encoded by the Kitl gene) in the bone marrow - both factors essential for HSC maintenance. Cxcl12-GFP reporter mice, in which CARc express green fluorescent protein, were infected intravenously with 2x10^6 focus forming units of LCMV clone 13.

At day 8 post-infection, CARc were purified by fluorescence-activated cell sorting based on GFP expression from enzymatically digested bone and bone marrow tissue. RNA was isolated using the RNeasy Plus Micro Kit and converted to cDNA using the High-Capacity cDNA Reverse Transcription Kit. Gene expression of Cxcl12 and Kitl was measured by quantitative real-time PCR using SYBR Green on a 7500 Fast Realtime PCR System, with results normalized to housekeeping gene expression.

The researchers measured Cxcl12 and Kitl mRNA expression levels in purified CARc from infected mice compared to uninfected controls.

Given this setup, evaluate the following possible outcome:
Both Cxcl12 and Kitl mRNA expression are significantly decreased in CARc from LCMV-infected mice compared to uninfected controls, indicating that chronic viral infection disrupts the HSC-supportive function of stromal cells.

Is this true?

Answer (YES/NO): YES